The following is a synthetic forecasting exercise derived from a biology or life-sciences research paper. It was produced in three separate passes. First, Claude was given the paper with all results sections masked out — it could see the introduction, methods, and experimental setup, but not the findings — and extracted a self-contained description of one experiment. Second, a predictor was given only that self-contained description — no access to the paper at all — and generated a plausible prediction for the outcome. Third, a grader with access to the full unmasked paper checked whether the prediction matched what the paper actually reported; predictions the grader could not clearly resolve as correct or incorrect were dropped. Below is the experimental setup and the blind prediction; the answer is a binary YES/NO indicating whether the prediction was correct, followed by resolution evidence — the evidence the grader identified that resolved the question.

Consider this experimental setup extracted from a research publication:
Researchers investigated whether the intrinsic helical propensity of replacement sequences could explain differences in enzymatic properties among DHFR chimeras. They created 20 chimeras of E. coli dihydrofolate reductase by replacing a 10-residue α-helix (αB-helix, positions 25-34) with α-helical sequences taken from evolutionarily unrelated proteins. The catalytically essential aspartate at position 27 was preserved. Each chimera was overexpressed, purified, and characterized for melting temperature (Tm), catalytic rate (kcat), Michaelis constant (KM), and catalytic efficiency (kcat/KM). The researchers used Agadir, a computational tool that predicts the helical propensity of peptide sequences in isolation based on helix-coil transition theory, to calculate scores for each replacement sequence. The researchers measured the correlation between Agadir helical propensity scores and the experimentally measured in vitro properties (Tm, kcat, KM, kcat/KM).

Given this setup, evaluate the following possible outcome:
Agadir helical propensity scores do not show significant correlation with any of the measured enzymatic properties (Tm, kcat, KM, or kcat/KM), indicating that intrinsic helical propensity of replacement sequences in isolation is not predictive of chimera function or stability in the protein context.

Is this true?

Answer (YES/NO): YES